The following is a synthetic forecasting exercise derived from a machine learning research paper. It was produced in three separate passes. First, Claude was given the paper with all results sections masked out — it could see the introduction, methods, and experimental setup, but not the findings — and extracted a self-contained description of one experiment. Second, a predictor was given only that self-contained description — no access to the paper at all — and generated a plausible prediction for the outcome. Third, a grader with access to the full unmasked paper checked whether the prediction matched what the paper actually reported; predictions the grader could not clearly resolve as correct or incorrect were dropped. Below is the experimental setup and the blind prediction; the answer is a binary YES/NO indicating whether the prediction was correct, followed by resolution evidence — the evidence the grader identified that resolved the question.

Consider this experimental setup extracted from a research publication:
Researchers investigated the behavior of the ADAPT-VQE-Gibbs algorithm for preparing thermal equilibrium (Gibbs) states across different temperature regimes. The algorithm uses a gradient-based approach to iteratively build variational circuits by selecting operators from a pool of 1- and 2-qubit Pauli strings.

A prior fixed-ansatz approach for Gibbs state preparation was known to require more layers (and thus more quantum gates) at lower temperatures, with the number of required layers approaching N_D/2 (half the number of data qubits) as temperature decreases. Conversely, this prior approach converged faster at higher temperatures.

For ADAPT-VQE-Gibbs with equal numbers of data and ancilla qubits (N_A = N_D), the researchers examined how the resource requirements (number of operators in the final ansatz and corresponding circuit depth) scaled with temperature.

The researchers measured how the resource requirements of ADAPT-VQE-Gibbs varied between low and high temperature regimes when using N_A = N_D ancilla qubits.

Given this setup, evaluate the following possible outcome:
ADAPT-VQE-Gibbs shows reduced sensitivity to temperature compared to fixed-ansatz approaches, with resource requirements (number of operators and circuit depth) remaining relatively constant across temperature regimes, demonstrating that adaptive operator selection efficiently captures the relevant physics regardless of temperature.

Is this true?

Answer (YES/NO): NO